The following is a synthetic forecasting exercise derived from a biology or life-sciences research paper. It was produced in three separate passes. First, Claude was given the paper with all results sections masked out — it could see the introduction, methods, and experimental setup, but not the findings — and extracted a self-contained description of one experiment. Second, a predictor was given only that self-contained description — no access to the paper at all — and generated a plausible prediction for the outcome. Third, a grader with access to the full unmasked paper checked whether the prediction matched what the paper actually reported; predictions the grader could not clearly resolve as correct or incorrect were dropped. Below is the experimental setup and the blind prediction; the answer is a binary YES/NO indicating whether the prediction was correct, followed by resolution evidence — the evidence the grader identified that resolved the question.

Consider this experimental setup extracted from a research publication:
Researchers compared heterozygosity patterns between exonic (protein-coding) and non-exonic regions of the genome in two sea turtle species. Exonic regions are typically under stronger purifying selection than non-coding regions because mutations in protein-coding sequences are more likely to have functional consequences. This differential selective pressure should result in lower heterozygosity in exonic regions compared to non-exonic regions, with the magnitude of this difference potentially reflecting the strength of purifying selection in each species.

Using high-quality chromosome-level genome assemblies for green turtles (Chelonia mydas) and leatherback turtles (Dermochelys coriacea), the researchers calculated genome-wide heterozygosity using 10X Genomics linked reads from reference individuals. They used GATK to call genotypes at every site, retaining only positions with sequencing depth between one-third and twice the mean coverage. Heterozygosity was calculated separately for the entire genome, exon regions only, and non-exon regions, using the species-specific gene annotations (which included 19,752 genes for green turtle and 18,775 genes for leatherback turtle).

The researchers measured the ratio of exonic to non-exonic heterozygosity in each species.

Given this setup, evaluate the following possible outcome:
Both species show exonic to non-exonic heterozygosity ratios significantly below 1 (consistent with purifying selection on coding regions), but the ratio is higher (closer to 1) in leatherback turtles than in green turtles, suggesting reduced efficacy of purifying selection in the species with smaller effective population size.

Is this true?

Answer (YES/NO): YES